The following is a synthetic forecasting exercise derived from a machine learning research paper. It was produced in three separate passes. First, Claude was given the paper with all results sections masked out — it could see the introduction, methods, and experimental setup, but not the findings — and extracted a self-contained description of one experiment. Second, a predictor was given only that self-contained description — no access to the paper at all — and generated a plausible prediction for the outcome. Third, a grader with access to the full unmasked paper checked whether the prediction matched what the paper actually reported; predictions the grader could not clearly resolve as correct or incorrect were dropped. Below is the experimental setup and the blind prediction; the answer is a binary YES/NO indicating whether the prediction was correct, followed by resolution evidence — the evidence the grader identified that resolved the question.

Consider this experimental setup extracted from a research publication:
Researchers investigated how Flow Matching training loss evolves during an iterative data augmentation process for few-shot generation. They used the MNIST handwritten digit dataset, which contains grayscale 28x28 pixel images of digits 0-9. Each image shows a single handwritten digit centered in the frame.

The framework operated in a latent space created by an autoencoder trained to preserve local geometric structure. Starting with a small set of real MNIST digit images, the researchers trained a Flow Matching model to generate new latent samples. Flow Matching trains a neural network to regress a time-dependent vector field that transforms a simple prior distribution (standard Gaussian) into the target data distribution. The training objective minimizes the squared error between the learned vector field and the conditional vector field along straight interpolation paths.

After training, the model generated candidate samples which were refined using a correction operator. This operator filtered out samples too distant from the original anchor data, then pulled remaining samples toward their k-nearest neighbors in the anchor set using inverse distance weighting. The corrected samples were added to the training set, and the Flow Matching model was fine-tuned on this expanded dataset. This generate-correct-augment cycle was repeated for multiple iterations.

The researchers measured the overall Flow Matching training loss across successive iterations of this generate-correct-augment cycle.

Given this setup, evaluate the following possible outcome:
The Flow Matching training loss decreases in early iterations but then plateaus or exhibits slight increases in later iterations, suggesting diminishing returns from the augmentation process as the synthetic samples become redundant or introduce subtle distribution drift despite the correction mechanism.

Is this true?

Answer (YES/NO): NO